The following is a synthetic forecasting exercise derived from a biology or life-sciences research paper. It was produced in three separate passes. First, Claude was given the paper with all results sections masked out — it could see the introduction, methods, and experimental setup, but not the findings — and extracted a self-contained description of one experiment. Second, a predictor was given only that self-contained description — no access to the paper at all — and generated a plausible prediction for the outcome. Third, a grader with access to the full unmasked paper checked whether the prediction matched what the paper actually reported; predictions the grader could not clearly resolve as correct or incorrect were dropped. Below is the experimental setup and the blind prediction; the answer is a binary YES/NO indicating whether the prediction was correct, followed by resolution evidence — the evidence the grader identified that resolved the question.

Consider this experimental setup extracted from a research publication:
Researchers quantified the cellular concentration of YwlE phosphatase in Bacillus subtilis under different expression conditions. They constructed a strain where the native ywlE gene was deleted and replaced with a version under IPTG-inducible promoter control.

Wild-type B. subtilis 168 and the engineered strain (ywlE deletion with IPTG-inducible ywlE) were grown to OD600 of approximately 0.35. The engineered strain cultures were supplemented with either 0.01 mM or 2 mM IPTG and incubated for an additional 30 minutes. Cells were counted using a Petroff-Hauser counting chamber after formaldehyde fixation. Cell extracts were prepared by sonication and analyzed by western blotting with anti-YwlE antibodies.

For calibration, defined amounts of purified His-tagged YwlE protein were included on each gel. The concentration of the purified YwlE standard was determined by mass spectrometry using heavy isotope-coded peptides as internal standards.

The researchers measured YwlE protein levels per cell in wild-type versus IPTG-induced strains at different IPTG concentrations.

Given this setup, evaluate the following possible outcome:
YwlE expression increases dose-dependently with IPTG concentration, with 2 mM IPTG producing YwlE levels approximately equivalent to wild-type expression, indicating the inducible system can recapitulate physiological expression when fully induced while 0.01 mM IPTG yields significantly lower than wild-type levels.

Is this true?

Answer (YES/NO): NO